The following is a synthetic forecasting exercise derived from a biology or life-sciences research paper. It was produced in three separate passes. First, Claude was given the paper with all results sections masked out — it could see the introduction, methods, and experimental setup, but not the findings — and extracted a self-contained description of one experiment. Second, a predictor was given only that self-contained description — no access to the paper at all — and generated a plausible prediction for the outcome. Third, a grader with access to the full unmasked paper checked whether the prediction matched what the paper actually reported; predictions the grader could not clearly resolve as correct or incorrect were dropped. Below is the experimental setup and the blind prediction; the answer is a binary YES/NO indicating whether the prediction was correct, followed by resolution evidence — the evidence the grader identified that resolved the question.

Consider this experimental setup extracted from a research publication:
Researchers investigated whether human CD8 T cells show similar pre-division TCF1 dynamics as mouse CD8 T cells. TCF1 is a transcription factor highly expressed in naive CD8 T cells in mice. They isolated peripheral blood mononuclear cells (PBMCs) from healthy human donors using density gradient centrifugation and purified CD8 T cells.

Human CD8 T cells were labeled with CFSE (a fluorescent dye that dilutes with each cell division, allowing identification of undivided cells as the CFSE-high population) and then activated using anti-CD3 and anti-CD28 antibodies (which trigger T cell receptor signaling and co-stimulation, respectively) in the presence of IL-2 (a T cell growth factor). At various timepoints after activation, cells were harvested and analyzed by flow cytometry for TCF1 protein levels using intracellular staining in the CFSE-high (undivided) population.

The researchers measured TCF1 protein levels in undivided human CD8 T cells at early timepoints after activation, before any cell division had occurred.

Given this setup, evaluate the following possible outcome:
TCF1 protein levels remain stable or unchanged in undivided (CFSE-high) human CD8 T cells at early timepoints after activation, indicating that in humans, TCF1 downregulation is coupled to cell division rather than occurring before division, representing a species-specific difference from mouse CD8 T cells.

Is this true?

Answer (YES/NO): NO